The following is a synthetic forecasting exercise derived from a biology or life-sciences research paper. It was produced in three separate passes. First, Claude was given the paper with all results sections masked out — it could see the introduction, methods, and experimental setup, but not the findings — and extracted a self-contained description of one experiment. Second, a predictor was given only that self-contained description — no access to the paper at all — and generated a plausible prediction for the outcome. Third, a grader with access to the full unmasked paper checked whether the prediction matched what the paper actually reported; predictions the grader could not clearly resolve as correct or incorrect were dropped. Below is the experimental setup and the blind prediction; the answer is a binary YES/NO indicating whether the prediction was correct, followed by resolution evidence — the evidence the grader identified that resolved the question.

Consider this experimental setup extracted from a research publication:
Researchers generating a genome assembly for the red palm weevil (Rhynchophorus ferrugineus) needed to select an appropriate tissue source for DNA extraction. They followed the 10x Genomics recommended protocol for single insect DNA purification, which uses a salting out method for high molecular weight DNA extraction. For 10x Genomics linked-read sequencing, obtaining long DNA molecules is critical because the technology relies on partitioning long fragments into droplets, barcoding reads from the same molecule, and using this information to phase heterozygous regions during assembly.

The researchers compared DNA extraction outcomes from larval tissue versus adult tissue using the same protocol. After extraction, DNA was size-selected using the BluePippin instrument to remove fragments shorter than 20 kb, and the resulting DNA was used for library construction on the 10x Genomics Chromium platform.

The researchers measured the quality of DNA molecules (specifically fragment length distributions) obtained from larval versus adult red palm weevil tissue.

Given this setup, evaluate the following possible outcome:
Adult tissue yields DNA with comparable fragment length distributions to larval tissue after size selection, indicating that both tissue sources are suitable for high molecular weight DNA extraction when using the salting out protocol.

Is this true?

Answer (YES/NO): NO